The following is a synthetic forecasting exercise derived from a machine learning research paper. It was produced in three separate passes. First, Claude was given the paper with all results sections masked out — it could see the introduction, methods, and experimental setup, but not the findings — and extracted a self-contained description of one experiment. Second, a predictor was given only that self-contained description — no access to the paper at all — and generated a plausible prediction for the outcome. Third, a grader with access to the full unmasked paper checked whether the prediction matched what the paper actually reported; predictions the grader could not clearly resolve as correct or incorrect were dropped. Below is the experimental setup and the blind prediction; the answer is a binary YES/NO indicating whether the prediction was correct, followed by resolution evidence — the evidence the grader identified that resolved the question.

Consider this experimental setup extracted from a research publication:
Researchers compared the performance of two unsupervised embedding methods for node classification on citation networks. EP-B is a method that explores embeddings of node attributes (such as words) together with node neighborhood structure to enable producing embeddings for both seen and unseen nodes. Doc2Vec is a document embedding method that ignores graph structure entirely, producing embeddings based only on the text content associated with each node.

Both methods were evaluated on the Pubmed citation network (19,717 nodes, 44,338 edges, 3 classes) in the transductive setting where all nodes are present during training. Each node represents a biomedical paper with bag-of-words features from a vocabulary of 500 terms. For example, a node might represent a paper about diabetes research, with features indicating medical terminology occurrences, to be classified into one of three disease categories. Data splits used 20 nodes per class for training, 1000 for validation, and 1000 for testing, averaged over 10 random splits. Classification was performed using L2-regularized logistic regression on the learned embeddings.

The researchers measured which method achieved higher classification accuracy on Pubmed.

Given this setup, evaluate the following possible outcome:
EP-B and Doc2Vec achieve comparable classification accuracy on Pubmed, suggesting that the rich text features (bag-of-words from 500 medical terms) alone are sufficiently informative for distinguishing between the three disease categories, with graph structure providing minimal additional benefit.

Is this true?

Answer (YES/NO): NO